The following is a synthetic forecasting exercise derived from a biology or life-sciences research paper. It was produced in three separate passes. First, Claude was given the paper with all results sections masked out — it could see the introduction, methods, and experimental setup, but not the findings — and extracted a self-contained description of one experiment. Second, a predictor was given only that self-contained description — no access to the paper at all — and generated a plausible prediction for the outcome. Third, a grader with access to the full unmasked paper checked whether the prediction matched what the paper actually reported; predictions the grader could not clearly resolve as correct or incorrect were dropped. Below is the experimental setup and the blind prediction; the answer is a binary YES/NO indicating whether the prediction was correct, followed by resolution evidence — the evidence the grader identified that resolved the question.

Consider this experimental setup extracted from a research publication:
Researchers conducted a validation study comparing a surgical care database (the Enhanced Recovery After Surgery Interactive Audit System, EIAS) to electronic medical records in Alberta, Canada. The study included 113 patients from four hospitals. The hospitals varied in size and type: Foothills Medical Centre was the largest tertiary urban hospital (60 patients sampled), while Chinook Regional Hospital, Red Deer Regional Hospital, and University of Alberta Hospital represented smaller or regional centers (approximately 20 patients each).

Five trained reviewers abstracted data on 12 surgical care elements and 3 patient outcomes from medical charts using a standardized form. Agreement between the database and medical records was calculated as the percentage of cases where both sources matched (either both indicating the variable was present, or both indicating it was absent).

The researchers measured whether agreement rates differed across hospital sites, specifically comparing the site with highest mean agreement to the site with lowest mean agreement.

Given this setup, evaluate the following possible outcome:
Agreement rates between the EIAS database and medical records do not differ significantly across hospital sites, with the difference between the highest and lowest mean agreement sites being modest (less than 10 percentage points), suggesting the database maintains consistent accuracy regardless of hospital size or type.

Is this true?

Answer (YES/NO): NO